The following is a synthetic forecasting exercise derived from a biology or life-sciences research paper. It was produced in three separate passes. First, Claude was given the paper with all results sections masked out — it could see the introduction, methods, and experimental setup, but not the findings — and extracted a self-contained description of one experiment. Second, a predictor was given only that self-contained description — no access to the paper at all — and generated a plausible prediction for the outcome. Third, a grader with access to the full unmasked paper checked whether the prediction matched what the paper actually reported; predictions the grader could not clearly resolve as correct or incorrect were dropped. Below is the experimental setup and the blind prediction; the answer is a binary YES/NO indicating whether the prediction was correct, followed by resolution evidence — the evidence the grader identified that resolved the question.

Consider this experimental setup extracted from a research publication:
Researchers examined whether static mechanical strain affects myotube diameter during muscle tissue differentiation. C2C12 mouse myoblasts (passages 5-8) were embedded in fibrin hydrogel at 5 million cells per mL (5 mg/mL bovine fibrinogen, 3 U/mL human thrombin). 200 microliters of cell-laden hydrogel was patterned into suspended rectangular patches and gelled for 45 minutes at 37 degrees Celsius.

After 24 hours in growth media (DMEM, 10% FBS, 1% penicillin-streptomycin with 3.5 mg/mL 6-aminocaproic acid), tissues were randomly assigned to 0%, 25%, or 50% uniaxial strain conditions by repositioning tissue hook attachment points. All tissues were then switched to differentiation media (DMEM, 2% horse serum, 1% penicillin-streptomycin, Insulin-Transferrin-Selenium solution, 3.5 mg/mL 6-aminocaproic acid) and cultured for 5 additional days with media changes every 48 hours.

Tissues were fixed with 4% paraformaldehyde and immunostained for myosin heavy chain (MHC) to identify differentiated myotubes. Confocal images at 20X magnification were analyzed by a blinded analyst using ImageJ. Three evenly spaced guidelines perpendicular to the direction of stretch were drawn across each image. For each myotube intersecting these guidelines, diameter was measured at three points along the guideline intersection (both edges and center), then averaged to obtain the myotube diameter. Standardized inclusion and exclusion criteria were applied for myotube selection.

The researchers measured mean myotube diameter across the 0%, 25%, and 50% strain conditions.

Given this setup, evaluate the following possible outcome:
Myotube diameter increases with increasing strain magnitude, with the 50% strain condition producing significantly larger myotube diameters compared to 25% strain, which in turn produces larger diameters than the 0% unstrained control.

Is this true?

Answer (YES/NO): NO